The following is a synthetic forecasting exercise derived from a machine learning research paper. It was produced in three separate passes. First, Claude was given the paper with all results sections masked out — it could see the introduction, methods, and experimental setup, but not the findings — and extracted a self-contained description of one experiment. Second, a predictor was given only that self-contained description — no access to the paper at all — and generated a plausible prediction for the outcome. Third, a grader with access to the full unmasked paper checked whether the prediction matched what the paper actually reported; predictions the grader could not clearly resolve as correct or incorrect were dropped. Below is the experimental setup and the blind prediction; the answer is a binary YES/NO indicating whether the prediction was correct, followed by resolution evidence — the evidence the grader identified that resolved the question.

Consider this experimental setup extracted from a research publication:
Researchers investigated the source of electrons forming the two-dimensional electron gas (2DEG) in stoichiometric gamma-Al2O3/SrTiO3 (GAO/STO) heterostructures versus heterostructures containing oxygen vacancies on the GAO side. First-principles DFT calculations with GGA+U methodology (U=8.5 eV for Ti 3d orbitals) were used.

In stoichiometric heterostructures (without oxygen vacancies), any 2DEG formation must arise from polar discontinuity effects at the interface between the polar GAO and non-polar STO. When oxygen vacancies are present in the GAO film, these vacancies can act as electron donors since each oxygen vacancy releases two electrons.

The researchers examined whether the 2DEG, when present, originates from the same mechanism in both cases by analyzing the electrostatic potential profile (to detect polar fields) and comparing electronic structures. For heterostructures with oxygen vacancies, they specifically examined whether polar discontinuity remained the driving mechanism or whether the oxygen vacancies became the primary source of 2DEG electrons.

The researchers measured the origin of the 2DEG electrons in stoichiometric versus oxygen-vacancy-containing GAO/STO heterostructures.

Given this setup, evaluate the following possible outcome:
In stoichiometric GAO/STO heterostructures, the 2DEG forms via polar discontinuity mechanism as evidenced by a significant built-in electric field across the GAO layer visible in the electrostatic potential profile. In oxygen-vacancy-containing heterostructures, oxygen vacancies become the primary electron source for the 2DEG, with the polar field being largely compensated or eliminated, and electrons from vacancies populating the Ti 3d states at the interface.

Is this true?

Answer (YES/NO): YES